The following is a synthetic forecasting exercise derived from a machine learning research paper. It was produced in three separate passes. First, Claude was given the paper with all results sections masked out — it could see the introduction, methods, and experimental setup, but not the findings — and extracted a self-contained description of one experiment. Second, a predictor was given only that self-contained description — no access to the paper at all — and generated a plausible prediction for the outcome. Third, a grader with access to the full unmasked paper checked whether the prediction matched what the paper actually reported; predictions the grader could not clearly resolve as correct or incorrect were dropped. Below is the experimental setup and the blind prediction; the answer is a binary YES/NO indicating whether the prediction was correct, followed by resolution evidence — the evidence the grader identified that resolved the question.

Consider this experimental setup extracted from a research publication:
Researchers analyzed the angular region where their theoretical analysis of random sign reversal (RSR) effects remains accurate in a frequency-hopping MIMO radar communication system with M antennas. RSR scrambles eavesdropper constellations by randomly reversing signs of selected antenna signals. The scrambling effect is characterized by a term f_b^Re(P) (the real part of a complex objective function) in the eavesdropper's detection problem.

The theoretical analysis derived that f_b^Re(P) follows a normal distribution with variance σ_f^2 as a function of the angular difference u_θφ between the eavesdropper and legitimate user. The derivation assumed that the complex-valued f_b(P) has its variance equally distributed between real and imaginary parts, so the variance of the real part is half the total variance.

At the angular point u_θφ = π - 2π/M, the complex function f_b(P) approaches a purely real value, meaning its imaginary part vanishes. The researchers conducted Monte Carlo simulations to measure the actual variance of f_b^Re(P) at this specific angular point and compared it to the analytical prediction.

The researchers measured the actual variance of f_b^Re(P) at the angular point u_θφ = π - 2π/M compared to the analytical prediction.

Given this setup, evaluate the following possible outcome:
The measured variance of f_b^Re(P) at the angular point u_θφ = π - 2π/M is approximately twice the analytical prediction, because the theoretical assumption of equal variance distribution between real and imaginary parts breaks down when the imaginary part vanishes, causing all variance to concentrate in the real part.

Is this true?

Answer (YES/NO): YES